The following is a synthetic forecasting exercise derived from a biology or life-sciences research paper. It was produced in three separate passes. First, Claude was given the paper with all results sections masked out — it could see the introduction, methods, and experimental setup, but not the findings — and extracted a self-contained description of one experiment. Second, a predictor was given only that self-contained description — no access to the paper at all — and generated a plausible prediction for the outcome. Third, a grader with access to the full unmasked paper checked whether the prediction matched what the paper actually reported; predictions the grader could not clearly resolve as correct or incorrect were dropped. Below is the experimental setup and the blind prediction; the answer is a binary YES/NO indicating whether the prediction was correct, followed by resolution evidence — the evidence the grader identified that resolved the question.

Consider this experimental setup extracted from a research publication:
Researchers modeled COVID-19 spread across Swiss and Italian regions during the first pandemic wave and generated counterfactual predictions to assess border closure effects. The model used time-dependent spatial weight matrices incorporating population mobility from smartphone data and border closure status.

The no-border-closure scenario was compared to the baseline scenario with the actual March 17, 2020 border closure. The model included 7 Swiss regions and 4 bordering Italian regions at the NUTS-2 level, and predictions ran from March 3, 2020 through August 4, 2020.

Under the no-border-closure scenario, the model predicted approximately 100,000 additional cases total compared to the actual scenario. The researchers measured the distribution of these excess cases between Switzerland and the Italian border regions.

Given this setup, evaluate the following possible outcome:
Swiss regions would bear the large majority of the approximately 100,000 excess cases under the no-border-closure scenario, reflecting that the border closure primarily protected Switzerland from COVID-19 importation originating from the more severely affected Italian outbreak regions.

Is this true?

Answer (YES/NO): NO